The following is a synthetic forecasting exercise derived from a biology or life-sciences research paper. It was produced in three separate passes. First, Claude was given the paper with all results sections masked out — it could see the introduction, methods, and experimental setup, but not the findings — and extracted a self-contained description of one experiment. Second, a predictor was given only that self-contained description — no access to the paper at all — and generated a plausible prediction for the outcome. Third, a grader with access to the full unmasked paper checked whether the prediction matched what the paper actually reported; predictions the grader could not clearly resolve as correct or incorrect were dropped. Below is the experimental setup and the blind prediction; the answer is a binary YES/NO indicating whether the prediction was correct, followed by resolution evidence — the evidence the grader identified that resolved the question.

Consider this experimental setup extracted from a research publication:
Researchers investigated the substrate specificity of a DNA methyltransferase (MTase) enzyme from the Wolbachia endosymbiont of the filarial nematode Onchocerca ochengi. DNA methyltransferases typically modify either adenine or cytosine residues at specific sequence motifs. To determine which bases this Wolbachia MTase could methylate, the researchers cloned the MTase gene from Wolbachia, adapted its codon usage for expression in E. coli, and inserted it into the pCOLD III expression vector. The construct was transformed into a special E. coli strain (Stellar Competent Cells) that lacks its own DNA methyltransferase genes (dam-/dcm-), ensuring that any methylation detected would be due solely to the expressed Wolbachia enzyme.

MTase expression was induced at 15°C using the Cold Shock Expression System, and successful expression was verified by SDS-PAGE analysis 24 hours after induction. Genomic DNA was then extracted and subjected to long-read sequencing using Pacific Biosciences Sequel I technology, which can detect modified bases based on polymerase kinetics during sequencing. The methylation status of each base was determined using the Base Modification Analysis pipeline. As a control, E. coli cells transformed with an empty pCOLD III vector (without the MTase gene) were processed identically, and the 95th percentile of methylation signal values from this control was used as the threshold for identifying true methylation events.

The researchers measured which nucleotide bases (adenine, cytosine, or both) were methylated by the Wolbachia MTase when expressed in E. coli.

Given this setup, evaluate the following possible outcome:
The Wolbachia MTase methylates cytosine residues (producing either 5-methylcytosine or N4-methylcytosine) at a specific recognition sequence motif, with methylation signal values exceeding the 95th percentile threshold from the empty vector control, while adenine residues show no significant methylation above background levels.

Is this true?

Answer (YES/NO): NO